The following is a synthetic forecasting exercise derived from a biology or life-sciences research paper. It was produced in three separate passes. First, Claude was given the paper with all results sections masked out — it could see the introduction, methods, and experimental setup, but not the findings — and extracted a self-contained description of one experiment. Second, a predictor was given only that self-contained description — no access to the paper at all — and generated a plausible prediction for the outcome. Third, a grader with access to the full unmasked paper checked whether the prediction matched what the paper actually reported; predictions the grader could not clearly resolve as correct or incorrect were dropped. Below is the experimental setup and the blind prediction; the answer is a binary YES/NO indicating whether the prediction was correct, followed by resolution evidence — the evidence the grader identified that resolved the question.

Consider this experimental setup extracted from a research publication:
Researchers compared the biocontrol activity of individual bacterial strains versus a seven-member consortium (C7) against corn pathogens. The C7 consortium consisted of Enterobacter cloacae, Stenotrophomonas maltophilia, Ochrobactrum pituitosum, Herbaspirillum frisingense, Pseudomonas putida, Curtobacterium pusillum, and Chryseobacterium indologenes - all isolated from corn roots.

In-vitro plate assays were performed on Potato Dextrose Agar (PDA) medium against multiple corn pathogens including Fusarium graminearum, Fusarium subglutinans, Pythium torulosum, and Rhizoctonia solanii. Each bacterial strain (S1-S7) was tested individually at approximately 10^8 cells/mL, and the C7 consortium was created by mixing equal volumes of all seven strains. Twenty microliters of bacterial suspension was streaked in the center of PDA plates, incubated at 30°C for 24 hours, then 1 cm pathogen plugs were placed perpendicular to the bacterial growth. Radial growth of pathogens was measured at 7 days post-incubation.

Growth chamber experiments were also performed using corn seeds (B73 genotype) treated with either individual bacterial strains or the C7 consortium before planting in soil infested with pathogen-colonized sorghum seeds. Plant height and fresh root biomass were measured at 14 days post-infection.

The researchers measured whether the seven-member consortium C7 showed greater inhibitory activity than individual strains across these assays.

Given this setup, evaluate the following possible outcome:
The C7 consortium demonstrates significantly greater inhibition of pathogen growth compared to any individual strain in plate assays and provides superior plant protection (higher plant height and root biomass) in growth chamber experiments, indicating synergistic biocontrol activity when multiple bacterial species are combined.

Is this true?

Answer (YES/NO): NO